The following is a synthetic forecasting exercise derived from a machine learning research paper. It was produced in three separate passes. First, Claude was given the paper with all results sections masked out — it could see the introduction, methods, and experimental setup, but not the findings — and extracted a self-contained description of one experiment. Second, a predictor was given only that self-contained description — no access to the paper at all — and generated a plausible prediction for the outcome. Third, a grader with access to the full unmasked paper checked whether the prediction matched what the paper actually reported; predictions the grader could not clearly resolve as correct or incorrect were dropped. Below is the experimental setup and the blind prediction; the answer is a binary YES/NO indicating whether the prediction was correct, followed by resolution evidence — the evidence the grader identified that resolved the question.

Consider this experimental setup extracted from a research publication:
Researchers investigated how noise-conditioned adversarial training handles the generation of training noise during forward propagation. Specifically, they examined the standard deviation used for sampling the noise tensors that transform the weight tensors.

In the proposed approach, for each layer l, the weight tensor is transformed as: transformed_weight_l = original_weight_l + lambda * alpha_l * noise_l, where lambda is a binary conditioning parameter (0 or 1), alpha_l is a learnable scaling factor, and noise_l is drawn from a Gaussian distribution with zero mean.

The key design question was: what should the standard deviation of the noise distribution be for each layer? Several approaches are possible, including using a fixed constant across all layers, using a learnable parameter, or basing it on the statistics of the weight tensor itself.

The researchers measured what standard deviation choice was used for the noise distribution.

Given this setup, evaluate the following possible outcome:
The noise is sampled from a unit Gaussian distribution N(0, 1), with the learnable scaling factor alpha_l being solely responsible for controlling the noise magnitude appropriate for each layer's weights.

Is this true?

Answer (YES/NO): NO